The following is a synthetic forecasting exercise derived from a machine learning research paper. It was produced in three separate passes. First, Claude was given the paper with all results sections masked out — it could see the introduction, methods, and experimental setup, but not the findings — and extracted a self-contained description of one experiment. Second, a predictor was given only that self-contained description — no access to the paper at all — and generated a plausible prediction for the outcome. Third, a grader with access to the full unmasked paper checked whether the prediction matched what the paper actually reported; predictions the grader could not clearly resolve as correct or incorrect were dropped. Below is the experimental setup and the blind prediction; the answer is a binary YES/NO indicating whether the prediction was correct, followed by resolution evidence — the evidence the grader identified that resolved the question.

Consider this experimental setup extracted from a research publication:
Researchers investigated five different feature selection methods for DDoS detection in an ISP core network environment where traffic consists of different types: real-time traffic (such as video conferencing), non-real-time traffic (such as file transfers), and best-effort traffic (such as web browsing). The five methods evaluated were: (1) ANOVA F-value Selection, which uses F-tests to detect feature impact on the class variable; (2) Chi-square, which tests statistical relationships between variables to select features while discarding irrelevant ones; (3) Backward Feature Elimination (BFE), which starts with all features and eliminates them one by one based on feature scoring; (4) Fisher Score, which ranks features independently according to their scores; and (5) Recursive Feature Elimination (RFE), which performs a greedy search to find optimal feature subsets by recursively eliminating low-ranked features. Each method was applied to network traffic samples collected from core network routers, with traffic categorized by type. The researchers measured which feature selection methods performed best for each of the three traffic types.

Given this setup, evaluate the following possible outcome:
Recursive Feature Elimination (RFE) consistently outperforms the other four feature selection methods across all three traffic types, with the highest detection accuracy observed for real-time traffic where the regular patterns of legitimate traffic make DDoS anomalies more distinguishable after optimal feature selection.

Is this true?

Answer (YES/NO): NO